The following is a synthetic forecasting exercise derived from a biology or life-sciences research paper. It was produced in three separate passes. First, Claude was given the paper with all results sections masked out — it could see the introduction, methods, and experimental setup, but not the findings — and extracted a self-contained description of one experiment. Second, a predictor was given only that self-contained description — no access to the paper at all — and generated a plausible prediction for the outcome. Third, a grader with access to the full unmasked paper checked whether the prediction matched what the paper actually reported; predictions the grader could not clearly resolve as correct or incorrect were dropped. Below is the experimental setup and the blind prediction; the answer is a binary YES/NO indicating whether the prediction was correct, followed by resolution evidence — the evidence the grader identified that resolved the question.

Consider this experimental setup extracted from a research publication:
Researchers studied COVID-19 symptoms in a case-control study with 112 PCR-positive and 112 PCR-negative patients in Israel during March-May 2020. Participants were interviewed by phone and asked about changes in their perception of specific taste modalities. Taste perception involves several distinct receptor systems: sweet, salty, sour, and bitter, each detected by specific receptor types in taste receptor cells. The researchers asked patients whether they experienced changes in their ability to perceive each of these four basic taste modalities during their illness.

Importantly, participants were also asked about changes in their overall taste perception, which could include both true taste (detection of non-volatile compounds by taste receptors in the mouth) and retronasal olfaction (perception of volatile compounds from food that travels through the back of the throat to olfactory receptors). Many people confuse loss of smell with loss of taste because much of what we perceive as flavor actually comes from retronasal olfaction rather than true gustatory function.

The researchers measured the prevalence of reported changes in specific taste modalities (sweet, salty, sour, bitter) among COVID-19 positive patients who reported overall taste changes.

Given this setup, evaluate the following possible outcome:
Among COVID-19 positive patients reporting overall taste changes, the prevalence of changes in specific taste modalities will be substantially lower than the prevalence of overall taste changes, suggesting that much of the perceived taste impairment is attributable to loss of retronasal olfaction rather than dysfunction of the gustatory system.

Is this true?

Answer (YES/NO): NO